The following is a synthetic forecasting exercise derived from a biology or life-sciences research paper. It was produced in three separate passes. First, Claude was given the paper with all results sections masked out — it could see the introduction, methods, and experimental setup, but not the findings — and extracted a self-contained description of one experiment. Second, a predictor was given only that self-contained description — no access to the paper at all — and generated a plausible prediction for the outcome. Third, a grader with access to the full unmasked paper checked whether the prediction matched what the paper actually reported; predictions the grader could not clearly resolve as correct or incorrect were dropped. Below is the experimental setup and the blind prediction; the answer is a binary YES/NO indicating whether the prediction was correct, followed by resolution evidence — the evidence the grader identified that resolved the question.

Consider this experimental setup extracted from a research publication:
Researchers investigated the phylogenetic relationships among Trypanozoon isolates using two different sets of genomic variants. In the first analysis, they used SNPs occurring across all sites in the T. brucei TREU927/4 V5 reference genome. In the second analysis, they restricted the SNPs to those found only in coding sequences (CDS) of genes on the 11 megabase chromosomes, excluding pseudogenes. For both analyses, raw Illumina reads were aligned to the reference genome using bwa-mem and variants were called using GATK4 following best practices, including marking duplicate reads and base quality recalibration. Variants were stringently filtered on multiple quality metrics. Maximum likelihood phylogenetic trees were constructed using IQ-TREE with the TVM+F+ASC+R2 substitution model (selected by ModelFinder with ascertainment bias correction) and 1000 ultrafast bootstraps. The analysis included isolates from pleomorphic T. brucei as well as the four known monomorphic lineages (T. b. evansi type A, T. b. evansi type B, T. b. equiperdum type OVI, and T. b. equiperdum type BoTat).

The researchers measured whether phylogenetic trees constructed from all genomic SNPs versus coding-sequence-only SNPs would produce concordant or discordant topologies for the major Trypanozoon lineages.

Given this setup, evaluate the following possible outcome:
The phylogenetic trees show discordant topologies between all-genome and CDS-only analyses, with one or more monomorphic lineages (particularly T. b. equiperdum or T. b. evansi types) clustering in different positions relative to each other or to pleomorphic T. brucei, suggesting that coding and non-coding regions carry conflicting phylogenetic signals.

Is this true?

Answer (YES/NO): NO